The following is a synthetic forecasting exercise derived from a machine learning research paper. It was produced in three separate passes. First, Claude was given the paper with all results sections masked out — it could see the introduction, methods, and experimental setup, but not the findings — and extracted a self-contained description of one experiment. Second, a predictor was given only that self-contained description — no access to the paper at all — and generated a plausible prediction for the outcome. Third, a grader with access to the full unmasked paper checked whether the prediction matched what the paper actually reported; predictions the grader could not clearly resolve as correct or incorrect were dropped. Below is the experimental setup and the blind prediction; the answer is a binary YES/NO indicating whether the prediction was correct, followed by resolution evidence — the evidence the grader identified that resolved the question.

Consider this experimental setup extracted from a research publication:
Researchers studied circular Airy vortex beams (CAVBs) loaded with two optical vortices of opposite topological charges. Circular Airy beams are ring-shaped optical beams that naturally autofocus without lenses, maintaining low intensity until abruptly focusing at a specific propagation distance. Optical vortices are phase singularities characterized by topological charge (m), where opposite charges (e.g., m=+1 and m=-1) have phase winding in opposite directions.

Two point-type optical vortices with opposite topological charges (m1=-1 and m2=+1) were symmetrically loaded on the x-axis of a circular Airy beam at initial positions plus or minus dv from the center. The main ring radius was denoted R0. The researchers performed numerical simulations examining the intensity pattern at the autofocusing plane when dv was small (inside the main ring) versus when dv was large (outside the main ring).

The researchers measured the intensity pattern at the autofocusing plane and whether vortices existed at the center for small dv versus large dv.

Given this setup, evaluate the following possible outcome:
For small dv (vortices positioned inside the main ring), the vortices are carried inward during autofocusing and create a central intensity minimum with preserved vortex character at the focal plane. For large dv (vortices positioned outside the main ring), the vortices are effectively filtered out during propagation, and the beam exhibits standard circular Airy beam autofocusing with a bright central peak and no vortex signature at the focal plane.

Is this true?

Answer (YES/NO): NO